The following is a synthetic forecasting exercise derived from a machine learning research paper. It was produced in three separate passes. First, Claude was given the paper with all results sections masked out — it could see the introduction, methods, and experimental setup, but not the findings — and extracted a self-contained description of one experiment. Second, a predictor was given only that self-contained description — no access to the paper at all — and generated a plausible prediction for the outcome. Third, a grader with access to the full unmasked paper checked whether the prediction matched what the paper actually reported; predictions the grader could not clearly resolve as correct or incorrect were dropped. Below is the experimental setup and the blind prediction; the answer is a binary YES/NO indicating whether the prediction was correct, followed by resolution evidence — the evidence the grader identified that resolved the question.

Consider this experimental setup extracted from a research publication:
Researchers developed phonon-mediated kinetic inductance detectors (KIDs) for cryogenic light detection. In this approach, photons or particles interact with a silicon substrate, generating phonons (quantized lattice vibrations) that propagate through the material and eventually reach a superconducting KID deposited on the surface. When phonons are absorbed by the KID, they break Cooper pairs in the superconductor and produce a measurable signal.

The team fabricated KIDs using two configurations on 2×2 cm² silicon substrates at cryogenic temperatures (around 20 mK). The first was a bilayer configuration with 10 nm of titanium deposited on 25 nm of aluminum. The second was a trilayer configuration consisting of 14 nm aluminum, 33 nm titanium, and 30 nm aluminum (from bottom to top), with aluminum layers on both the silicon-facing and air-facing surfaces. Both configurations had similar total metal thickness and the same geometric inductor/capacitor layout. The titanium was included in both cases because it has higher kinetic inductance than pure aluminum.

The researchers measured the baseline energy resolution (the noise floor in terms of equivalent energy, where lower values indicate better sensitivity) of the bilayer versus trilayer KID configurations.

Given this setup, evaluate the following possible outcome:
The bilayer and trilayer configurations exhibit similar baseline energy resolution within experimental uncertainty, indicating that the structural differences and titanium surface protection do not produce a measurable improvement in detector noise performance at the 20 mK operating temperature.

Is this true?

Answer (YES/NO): NO